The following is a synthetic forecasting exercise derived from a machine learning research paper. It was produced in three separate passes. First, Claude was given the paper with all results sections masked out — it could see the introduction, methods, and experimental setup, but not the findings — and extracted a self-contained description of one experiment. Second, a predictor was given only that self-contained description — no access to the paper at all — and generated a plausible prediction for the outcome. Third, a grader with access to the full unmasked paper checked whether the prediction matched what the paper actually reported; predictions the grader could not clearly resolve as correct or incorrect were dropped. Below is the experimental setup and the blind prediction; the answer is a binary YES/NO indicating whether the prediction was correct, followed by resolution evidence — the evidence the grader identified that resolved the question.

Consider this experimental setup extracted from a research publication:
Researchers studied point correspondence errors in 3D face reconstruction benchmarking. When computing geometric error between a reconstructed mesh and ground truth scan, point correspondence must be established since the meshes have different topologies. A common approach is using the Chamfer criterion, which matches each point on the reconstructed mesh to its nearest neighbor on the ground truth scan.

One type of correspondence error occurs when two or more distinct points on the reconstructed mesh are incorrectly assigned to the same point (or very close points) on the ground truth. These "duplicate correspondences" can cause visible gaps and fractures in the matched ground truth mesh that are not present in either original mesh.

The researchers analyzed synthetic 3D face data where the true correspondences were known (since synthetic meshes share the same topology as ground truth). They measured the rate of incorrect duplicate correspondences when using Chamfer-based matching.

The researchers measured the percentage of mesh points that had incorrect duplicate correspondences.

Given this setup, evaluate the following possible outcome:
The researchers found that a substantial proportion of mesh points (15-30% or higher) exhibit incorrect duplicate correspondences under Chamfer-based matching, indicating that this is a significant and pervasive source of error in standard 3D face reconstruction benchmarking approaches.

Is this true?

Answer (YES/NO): NO